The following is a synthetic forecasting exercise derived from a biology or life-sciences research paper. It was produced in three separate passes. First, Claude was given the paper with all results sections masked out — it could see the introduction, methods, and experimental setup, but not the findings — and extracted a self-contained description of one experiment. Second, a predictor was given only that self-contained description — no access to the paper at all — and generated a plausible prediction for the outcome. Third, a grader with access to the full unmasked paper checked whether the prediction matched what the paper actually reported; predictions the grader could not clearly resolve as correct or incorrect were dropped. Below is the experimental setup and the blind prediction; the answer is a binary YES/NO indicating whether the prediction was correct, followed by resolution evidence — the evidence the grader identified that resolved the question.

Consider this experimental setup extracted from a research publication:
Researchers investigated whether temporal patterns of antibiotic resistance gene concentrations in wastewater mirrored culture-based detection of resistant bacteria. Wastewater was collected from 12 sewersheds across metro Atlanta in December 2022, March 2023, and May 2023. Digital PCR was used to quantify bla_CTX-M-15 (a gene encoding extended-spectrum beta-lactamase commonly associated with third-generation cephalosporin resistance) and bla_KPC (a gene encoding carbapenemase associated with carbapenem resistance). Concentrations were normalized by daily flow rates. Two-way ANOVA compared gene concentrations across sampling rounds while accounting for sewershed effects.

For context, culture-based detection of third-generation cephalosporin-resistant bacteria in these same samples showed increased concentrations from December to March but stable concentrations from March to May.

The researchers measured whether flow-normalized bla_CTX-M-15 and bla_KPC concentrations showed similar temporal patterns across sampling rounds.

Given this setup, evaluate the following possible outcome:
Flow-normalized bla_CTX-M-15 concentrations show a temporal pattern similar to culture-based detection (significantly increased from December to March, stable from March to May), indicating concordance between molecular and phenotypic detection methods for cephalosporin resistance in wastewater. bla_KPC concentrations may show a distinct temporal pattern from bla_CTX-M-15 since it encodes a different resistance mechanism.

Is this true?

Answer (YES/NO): YES